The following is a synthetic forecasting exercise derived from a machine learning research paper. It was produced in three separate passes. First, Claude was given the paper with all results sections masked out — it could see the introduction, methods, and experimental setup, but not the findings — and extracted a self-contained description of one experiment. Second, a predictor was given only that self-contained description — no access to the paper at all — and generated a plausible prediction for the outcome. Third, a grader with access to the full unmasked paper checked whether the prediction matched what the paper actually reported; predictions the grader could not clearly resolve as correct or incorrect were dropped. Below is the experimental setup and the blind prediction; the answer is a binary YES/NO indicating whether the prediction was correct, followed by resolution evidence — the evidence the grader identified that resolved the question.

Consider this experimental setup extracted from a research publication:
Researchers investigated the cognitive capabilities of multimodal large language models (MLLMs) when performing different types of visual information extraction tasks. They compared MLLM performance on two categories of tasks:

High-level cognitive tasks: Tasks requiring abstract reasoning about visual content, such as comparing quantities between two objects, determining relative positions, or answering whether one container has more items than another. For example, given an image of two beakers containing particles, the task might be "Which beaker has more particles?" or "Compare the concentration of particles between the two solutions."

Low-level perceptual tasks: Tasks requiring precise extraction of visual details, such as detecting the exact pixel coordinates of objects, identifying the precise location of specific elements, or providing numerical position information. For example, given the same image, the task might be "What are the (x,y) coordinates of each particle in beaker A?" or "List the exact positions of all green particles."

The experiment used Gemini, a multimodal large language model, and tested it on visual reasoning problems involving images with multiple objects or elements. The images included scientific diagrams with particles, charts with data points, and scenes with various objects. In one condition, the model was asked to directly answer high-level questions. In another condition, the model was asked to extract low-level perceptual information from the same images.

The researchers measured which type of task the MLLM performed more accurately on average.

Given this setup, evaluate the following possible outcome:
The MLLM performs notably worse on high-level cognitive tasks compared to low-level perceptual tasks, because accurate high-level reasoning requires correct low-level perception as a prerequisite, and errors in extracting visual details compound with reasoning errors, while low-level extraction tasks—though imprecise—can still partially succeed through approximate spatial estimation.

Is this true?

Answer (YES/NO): NO